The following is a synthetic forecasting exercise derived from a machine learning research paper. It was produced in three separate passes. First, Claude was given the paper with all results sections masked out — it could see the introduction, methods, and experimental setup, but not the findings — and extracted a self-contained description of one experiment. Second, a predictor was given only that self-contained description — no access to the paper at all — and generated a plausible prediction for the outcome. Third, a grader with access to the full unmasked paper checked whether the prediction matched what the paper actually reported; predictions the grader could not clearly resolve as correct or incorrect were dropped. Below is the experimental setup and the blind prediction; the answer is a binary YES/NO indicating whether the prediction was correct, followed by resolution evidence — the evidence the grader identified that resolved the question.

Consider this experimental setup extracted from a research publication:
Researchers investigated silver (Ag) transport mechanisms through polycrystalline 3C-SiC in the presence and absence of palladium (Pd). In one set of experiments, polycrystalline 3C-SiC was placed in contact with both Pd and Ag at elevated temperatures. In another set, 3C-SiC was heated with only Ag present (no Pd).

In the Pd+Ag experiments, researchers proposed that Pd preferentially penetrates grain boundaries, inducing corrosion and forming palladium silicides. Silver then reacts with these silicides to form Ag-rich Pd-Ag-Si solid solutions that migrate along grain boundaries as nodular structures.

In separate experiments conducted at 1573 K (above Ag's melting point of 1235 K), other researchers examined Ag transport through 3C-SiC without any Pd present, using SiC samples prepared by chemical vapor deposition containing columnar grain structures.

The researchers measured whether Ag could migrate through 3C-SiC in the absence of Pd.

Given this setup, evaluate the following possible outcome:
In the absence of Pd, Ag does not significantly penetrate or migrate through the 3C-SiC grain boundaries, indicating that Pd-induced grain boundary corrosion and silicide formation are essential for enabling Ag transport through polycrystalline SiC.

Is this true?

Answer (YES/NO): NO